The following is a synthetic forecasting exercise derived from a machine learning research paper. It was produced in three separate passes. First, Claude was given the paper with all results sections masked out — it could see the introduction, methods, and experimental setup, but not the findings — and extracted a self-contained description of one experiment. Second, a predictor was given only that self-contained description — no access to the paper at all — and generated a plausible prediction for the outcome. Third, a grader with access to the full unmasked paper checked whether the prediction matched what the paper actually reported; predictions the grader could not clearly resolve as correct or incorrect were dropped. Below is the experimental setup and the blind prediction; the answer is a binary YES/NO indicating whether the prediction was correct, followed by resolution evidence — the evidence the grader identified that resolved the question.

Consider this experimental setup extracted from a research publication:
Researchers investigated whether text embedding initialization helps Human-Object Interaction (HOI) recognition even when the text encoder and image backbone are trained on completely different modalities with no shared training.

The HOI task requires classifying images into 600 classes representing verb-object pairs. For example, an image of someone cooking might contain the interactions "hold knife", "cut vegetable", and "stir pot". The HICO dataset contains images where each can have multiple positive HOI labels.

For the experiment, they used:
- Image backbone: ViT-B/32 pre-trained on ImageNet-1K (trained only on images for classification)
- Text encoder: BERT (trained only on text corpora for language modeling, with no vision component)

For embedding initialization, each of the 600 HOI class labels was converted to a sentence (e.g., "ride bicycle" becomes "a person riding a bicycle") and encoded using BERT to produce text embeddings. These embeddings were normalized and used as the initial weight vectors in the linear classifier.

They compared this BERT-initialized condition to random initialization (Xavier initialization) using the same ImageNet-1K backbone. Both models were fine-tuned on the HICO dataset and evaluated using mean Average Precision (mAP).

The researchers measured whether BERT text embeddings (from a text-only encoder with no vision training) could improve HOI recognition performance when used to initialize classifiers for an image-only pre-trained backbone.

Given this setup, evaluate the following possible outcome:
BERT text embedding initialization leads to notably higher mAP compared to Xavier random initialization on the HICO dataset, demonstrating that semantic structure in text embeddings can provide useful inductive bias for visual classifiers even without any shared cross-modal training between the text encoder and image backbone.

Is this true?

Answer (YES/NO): YES